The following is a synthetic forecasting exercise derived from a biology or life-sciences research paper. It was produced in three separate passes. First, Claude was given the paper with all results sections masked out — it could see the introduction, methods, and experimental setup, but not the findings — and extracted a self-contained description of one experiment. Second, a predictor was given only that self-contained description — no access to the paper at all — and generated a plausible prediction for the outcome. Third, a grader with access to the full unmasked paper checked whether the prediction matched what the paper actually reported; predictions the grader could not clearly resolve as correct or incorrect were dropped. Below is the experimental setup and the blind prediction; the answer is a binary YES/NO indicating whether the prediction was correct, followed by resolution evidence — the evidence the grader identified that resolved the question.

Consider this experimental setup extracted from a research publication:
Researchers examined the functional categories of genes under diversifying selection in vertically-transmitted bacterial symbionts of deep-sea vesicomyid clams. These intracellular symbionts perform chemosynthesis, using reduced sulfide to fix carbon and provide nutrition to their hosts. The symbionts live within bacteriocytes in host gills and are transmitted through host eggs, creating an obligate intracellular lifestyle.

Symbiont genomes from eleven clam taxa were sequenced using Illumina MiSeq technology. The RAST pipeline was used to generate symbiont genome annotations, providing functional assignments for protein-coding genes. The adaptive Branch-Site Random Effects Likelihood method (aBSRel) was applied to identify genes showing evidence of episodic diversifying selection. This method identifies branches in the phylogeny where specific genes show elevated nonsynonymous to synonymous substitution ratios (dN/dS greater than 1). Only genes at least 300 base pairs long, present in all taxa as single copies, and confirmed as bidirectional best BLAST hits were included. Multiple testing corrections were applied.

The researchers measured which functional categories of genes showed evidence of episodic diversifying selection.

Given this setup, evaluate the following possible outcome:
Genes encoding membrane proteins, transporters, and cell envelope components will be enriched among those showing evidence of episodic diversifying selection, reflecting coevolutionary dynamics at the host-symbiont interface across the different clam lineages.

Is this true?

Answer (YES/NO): NO